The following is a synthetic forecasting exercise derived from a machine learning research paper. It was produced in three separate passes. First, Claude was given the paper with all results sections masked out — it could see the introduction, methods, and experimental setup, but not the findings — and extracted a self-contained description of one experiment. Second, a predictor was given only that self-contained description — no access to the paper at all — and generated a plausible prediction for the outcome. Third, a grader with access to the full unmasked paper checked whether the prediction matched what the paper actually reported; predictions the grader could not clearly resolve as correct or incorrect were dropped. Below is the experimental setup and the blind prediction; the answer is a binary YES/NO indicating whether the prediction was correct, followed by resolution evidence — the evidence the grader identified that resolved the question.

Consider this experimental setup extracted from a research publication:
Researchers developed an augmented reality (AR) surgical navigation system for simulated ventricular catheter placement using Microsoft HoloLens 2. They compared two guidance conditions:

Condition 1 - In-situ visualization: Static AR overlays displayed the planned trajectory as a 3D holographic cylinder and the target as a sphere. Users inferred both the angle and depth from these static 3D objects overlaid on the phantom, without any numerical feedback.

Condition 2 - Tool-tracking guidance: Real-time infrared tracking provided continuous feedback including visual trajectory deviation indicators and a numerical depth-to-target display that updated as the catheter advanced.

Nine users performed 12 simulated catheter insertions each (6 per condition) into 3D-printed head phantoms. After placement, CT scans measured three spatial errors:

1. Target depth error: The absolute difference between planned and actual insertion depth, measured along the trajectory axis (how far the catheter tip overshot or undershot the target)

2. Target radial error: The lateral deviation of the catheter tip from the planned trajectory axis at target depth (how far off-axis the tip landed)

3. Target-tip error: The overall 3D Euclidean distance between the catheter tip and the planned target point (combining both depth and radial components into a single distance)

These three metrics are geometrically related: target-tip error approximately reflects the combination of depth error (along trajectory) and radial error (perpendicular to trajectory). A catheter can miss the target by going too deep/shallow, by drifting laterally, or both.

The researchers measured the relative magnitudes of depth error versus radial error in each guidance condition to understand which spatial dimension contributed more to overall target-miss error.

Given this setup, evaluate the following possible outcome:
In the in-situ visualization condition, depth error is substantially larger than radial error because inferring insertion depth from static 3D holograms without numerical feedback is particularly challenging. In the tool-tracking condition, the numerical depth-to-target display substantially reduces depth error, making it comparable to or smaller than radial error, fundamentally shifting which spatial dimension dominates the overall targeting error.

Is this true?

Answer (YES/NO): YES